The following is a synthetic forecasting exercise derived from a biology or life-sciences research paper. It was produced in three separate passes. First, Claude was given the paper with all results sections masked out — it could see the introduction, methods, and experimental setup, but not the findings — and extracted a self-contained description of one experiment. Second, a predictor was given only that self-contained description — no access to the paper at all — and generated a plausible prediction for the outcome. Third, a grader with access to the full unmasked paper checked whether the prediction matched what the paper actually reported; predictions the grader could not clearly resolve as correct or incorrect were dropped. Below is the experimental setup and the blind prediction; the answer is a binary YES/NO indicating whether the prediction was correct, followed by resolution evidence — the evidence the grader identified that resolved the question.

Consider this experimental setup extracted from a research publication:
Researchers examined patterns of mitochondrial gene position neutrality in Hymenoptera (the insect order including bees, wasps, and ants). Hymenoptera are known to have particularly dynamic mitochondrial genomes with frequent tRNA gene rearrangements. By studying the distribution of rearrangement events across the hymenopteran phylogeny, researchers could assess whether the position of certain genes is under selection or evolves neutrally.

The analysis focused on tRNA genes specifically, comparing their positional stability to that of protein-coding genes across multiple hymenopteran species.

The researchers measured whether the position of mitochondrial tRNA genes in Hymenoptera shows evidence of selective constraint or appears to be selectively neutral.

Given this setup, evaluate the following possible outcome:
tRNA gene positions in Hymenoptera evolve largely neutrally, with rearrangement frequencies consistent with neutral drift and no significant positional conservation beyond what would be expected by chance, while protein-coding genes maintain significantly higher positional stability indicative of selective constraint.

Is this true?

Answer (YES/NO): YES